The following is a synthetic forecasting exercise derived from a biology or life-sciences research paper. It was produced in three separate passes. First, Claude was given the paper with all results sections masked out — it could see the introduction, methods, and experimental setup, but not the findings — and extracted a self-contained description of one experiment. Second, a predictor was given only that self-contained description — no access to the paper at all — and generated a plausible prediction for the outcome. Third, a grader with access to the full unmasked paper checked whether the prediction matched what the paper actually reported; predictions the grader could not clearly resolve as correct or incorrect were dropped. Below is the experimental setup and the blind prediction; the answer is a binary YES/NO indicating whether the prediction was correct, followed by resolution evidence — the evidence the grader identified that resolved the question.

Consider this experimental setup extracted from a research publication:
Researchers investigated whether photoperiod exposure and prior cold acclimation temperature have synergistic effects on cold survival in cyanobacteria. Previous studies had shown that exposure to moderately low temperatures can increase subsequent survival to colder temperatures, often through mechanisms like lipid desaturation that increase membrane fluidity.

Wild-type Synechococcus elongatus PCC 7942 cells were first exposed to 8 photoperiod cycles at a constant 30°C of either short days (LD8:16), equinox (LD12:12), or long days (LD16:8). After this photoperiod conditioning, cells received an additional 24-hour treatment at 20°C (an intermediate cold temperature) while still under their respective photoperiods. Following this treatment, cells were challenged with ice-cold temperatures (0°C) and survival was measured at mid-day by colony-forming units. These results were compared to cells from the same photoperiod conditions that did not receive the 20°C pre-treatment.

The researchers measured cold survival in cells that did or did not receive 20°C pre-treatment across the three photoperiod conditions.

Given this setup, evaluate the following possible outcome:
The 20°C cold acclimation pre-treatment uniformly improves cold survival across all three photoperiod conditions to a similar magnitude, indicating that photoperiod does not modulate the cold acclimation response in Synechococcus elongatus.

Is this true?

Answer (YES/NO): NO